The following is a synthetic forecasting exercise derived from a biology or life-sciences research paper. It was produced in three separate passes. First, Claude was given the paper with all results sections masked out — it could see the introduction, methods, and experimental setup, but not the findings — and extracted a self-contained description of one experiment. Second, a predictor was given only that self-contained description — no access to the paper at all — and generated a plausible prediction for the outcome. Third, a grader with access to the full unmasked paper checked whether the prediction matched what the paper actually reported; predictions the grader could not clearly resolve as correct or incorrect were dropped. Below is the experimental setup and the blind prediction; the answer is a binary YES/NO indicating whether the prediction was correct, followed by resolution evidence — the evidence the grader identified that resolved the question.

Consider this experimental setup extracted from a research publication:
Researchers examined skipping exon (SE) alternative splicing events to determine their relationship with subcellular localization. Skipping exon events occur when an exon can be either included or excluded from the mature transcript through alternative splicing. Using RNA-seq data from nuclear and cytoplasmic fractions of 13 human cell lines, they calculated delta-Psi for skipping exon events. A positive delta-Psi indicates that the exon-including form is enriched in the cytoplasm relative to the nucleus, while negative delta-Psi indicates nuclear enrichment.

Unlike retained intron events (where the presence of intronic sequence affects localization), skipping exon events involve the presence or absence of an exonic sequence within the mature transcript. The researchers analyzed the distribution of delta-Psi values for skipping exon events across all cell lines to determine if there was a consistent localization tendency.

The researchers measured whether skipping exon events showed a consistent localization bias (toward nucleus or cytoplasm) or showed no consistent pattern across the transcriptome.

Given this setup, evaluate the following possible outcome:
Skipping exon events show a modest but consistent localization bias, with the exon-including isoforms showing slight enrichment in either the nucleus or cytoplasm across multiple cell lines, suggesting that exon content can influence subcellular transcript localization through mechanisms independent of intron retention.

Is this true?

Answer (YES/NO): NO